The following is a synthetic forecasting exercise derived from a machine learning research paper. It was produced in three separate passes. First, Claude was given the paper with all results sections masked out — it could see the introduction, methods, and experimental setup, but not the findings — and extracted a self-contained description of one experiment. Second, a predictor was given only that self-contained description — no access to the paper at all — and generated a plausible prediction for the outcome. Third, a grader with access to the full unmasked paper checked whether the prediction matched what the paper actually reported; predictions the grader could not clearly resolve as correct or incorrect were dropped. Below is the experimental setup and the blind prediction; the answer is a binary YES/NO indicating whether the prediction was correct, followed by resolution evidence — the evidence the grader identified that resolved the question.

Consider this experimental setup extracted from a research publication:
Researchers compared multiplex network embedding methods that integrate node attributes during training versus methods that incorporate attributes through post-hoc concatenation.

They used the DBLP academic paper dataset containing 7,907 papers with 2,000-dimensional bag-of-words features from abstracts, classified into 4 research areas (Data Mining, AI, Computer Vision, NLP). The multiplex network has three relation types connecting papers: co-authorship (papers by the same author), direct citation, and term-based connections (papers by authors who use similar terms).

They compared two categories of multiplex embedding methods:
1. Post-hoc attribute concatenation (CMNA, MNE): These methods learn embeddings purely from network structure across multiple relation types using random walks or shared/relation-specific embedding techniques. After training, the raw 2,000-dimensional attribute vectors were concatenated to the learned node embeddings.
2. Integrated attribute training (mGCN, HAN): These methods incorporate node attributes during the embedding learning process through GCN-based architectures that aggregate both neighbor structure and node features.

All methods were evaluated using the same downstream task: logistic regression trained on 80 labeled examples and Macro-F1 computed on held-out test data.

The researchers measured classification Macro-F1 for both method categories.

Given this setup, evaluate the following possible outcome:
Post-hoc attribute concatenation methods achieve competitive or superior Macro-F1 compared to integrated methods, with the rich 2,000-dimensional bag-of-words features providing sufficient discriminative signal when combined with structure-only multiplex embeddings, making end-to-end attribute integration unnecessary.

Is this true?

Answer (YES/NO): NO